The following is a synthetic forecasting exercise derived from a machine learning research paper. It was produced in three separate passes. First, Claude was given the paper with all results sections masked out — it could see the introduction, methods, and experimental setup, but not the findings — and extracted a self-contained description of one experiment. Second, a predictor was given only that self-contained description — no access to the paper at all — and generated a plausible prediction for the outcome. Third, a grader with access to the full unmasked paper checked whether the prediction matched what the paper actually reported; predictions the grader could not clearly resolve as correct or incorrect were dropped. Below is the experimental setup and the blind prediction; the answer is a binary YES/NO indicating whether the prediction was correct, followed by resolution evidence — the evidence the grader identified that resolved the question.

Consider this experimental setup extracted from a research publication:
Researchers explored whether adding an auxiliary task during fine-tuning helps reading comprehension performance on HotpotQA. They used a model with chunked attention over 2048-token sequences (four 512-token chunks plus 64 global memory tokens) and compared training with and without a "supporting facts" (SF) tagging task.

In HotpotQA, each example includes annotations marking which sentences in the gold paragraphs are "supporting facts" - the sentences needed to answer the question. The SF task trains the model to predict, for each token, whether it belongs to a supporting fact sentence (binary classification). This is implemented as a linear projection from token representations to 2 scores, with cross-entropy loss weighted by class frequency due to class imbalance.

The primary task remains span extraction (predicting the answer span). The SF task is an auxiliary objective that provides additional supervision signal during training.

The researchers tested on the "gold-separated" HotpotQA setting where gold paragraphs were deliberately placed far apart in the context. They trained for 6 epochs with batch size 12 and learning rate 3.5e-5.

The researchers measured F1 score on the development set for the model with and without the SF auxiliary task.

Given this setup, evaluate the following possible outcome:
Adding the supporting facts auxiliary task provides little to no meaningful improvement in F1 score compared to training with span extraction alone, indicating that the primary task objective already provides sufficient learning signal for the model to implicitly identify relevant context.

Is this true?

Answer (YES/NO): NO